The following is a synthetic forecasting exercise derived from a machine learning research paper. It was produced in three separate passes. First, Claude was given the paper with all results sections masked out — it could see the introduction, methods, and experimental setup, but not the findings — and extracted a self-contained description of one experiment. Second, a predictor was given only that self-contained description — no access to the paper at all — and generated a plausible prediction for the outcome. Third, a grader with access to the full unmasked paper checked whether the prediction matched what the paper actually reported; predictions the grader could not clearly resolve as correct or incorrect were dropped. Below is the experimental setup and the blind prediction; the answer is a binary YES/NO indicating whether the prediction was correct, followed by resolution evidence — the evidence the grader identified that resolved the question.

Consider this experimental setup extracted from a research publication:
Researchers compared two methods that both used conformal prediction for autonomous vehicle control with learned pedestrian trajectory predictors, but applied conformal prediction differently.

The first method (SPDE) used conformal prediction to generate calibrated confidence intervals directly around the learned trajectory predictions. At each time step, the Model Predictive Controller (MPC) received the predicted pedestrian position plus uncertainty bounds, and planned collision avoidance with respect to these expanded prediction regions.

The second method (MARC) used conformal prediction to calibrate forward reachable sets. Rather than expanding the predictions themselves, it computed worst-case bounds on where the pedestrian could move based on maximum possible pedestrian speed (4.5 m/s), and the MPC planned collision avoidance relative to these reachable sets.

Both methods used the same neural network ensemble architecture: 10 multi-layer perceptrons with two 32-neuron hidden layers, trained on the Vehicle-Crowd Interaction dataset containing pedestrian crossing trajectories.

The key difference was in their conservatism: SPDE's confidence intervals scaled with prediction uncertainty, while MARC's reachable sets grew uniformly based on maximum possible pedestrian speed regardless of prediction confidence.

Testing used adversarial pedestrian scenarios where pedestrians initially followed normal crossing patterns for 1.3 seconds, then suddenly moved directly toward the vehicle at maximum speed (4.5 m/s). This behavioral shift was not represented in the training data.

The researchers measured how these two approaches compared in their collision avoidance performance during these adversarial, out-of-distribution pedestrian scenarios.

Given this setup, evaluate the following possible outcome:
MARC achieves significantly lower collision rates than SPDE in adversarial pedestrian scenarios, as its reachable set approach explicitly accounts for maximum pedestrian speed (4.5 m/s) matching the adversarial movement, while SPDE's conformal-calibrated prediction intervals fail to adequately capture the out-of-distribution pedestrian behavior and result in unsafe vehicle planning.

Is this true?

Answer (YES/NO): YES